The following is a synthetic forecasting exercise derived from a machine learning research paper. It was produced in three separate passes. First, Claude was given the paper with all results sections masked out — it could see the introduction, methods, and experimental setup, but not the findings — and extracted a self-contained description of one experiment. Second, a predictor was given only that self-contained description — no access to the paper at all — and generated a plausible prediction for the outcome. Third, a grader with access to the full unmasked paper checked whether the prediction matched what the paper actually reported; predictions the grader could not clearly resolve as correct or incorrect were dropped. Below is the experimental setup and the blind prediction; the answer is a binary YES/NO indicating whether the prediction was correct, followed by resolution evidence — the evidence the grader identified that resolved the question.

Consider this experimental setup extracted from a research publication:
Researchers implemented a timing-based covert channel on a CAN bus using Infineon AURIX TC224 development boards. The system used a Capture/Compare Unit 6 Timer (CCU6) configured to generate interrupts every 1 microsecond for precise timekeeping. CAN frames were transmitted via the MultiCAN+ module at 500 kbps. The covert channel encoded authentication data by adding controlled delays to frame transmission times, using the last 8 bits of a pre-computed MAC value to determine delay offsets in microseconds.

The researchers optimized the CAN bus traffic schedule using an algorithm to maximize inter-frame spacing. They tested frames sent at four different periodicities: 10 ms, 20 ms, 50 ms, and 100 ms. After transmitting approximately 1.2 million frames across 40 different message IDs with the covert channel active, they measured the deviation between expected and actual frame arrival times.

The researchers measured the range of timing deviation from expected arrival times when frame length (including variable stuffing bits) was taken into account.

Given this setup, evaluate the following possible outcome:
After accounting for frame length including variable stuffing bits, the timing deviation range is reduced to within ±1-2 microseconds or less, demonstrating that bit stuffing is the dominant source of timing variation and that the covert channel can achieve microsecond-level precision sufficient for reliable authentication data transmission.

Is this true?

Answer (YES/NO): NO